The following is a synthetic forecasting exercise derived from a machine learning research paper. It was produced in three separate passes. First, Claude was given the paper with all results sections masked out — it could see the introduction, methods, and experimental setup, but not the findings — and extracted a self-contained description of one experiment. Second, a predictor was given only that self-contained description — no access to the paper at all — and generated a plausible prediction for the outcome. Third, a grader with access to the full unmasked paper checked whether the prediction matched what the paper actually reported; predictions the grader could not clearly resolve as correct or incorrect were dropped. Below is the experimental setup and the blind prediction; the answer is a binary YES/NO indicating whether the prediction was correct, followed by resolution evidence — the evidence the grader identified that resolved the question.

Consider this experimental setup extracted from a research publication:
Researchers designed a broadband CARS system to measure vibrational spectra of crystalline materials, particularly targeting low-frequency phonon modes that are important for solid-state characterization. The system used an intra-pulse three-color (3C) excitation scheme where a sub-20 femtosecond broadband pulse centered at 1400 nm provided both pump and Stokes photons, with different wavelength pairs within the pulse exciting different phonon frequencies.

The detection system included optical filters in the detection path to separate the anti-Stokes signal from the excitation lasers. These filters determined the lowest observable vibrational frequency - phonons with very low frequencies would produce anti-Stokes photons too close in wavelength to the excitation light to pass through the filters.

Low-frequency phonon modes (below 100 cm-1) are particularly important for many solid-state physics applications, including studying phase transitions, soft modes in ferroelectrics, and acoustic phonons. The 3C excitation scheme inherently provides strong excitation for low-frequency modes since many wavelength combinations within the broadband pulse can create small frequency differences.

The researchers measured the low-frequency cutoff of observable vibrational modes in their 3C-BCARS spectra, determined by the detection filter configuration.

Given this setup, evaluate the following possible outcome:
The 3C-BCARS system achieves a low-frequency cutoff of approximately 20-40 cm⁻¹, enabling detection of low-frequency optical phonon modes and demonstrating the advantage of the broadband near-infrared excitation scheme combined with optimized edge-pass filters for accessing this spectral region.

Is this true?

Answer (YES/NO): NO